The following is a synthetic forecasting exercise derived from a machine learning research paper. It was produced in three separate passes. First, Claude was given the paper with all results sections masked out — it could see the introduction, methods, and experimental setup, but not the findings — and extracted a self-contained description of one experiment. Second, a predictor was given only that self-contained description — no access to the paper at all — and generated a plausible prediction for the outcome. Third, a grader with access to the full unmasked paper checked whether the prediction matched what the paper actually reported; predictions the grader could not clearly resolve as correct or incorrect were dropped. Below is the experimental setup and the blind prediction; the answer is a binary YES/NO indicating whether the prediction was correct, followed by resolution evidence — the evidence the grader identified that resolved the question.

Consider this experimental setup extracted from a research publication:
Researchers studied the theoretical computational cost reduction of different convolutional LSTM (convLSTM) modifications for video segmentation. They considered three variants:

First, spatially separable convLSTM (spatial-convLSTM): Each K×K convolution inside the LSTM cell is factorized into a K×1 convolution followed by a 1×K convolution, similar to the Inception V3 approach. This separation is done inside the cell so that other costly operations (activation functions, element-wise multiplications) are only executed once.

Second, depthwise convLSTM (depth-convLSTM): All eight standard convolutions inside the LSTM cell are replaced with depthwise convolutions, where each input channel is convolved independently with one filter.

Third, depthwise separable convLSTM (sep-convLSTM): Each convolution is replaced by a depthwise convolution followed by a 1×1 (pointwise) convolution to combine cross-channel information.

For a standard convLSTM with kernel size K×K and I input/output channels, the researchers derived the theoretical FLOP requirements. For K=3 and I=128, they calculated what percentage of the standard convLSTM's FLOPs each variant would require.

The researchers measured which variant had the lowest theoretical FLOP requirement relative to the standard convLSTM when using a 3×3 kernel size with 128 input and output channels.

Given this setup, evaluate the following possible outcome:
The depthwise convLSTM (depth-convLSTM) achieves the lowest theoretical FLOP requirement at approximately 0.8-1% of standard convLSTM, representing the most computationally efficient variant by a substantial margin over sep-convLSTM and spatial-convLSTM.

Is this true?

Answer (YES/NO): YES